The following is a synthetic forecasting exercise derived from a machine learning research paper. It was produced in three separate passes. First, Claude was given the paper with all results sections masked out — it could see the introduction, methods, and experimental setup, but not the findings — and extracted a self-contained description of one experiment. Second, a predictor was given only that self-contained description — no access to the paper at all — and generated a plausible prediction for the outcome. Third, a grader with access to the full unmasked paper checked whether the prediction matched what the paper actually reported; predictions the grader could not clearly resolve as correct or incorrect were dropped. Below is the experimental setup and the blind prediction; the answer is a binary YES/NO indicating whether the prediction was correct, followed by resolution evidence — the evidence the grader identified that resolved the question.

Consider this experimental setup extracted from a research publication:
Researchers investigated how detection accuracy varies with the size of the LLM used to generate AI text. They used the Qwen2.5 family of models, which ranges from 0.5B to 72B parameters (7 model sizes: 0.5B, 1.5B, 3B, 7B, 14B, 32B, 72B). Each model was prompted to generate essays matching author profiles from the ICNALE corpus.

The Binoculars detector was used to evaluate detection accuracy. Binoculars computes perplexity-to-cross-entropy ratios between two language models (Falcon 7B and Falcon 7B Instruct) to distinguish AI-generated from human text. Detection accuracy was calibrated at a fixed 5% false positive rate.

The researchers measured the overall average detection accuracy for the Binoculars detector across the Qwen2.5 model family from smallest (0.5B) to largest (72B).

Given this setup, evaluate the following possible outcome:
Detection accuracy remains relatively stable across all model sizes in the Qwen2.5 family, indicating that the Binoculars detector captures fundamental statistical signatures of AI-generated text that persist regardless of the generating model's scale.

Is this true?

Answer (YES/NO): NO